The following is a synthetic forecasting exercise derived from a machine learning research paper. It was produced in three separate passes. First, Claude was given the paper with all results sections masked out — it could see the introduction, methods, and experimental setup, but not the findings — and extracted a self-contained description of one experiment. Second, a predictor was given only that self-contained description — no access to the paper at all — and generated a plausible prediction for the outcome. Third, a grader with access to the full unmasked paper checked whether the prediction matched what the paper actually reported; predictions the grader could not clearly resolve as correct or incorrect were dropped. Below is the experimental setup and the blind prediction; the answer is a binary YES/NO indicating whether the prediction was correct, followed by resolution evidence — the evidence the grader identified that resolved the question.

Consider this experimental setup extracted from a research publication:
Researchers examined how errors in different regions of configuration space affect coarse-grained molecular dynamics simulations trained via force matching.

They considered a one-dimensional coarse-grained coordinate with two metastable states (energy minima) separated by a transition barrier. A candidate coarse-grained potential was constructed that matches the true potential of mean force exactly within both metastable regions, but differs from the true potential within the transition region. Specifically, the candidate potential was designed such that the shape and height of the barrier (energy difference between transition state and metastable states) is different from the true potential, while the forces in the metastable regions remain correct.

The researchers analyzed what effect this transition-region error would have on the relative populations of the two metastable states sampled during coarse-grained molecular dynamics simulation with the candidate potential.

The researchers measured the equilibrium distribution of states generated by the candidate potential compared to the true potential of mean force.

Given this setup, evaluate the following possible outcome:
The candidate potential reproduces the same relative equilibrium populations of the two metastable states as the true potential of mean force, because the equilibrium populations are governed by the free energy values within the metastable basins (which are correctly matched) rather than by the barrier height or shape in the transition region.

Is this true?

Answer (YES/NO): NO